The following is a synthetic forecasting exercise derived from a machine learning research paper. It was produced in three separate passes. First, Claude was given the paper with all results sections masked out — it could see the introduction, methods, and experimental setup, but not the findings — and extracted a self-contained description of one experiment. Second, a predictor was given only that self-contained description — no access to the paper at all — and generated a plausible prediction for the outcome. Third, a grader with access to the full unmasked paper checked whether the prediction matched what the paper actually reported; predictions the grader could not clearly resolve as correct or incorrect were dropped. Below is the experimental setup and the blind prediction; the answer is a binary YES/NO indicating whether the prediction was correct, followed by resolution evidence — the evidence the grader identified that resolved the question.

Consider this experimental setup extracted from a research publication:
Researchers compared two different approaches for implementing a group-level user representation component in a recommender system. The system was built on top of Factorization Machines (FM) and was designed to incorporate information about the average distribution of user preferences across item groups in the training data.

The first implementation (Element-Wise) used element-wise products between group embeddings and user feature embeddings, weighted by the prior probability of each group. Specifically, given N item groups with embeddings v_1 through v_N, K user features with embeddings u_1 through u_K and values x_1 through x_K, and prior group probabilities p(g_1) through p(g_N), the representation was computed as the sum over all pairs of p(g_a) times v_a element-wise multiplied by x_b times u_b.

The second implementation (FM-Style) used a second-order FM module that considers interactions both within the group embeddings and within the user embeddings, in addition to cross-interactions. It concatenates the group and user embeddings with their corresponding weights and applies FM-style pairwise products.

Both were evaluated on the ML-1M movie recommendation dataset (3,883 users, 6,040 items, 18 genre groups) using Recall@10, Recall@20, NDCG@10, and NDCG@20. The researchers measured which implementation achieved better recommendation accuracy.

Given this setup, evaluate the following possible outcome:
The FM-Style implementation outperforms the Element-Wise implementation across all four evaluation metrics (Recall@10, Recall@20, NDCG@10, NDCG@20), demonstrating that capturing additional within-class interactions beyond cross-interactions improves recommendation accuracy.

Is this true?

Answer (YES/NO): YES